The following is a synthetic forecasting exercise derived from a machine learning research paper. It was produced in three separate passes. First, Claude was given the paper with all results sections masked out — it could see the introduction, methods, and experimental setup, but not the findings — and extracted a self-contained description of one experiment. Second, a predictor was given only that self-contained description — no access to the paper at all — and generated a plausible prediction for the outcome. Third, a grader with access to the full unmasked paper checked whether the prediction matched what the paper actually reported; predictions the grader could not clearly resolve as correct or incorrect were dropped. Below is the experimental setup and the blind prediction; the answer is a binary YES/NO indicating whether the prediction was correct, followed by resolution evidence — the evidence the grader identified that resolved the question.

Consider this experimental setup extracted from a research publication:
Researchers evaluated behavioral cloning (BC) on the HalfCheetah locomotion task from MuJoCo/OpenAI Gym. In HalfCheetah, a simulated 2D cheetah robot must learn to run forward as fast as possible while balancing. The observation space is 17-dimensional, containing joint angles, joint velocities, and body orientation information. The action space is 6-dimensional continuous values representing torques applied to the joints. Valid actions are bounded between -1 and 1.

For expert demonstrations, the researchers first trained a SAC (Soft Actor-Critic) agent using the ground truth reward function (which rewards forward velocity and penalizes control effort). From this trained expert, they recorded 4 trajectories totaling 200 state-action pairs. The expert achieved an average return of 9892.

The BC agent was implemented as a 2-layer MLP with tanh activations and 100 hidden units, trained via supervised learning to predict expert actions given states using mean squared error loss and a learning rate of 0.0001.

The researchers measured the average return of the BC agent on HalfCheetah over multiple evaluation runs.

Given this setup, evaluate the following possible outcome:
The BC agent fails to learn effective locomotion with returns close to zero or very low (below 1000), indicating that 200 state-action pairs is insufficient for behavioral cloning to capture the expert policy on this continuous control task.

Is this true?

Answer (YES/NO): NO